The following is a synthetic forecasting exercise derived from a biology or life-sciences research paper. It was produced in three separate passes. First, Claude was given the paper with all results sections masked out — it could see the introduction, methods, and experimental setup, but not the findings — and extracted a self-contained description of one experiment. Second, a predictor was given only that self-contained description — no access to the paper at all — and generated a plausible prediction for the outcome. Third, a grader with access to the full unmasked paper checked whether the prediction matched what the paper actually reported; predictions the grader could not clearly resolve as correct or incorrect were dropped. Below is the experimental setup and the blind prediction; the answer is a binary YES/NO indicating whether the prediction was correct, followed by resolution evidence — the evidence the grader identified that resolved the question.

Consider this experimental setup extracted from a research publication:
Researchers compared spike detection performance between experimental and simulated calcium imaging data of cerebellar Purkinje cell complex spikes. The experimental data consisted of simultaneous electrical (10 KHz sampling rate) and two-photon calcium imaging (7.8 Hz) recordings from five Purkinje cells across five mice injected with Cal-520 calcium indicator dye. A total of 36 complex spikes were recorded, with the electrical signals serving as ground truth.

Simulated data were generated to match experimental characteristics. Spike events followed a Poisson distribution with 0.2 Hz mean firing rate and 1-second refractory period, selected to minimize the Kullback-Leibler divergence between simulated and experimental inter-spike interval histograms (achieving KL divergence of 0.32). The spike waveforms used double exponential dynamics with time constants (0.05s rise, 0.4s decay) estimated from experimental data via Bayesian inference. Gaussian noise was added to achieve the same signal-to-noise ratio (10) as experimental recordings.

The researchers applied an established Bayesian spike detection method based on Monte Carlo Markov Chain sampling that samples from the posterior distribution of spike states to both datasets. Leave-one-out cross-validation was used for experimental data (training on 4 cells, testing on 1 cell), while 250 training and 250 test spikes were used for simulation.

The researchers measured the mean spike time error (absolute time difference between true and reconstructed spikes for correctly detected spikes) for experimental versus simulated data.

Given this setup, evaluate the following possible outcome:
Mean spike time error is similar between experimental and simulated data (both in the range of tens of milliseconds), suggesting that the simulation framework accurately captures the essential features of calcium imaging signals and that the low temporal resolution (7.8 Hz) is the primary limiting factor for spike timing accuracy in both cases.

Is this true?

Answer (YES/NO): NO